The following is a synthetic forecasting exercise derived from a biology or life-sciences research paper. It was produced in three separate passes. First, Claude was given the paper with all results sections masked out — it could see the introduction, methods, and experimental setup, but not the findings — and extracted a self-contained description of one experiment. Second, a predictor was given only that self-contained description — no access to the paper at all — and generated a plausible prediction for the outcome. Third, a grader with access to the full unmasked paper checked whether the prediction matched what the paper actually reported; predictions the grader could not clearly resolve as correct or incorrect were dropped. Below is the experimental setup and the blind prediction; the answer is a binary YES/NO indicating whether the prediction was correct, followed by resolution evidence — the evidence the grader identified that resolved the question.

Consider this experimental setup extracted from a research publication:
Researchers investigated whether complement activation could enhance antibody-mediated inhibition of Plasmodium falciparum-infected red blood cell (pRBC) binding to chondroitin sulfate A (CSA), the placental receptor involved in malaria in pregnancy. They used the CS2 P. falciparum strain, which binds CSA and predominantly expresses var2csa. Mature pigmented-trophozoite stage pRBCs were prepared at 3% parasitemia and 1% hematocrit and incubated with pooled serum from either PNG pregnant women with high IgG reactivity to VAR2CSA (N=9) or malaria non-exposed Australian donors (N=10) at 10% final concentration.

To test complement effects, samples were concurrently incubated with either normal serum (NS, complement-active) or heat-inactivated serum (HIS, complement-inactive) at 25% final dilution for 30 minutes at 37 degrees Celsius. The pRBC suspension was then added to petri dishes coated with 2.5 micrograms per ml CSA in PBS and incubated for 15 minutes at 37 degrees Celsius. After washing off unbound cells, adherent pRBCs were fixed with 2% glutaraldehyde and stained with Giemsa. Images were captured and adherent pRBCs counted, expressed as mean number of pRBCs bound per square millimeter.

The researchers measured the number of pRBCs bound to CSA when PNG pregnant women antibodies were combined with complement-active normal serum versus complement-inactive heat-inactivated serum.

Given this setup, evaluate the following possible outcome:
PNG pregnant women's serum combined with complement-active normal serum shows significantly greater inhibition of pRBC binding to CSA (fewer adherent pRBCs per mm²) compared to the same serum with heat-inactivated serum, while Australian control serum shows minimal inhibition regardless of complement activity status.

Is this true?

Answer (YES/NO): YES